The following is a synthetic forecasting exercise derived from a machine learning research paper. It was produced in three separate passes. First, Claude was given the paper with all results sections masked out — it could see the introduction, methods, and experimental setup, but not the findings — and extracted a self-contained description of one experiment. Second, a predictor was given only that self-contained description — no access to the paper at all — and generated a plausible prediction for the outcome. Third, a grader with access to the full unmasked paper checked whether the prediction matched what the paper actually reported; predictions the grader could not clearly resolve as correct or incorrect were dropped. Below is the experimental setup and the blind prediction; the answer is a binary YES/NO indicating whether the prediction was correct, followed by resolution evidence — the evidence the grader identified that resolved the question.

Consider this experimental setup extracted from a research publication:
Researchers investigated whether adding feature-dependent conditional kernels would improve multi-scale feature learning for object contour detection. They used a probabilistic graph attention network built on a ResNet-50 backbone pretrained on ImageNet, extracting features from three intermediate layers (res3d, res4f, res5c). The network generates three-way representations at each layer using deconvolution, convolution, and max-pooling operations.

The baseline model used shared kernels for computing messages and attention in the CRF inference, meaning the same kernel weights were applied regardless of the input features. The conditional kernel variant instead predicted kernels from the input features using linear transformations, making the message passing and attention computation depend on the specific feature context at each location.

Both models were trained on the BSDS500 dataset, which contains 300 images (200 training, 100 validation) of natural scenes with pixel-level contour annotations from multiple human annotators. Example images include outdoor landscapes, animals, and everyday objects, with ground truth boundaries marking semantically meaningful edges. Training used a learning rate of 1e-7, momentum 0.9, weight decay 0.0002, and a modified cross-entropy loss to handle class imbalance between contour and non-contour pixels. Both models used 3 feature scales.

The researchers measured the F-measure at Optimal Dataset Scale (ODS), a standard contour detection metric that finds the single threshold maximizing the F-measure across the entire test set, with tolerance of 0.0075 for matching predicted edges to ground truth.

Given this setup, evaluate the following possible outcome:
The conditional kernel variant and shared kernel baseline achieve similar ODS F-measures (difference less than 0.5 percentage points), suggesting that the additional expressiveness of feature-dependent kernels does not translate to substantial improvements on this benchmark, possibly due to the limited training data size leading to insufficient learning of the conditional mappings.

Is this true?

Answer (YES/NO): YES